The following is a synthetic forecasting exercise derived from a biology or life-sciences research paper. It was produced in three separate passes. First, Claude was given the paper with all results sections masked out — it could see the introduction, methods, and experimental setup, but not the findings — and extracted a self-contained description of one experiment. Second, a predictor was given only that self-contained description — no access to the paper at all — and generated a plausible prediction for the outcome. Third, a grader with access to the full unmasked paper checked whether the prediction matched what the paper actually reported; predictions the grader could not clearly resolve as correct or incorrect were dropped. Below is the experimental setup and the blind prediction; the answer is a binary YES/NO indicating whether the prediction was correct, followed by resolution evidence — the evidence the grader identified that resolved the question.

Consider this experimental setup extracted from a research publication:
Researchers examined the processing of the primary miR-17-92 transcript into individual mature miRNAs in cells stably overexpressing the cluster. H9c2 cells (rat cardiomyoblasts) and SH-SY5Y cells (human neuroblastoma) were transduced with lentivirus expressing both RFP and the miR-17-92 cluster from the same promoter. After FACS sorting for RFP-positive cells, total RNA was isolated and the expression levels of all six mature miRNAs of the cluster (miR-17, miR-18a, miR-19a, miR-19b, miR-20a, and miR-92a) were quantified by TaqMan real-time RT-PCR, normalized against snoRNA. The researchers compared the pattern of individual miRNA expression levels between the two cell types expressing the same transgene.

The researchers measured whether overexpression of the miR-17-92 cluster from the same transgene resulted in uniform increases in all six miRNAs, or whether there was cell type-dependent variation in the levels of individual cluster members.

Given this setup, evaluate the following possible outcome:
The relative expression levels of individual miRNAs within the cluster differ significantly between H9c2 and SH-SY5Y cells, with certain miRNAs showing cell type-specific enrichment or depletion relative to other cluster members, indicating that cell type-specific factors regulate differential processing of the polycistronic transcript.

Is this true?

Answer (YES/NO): YES